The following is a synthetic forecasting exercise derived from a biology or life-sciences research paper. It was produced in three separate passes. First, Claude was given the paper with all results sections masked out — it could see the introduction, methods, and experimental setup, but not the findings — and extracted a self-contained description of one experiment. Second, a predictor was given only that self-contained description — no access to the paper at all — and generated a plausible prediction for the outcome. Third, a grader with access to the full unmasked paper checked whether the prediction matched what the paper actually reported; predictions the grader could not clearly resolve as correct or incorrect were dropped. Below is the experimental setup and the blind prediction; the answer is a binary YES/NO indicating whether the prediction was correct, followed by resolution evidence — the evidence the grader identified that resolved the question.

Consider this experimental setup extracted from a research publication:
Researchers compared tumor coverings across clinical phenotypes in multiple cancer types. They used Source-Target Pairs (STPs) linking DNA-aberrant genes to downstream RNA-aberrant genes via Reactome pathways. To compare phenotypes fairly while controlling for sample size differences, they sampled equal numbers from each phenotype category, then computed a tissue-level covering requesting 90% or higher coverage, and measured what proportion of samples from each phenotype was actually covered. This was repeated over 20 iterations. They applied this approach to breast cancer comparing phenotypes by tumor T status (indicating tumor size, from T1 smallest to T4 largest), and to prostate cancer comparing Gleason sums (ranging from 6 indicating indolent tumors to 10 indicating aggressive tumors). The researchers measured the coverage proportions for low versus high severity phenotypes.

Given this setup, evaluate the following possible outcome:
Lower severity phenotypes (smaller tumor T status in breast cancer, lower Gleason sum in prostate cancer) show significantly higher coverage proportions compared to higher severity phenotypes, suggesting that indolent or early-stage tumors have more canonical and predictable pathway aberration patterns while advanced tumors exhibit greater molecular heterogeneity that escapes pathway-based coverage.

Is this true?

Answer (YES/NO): NO